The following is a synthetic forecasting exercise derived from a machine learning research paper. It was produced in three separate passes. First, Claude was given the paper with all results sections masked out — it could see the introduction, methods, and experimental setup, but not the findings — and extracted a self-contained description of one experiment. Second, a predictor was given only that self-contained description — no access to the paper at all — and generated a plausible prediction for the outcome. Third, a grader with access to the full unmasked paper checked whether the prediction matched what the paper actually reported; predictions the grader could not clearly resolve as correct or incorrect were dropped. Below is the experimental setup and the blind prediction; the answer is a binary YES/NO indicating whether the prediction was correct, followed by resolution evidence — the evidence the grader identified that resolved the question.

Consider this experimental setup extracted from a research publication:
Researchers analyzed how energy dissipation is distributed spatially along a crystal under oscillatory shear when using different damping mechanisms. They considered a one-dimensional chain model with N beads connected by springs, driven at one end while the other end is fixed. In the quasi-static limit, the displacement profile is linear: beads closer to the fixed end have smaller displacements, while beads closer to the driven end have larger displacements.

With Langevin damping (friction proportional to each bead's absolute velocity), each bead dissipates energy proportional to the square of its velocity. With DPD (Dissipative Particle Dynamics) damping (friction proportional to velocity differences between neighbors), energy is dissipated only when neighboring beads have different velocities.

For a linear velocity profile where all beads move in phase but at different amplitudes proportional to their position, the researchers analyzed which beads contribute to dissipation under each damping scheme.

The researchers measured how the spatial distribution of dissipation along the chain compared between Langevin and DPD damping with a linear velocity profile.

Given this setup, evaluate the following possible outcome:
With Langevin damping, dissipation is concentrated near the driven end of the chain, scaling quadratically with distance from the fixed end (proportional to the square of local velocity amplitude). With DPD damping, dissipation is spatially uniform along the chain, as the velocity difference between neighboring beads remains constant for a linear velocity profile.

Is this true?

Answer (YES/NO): NO